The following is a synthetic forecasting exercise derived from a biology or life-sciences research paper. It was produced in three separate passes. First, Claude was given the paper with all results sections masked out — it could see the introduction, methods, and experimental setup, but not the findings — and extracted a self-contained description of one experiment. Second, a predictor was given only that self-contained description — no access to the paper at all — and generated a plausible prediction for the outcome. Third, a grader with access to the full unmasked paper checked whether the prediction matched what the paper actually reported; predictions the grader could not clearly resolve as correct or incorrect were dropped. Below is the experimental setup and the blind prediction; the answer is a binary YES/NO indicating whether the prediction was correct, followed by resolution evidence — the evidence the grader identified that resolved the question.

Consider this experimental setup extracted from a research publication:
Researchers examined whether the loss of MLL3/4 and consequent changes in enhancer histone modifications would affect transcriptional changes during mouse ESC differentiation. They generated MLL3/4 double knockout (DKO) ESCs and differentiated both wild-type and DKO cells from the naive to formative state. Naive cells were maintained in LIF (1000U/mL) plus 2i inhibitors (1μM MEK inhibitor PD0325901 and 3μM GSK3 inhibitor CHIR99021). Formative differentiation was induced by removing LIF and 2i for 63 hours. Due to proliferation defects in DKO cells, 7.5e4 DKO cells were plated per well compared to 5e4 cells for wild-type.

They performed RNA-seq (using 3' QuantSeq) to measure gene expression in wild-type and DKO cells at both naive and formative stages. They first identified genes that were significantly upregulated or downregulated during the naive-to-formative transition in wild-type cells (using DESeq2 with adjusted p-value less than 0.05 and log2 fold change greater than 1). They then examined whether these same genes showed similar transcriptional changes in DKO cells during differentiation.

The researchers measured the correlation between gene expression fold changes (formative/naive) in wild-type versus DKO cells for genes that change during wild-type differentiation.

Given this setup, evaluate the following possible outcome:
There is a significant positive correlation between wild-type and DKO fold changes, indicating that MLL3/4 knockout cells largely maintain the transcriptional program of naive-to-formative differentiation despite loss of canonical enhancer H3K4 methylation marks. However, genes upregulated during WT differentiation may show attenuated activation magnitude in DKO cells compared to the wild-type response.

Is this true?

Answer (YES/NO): YES